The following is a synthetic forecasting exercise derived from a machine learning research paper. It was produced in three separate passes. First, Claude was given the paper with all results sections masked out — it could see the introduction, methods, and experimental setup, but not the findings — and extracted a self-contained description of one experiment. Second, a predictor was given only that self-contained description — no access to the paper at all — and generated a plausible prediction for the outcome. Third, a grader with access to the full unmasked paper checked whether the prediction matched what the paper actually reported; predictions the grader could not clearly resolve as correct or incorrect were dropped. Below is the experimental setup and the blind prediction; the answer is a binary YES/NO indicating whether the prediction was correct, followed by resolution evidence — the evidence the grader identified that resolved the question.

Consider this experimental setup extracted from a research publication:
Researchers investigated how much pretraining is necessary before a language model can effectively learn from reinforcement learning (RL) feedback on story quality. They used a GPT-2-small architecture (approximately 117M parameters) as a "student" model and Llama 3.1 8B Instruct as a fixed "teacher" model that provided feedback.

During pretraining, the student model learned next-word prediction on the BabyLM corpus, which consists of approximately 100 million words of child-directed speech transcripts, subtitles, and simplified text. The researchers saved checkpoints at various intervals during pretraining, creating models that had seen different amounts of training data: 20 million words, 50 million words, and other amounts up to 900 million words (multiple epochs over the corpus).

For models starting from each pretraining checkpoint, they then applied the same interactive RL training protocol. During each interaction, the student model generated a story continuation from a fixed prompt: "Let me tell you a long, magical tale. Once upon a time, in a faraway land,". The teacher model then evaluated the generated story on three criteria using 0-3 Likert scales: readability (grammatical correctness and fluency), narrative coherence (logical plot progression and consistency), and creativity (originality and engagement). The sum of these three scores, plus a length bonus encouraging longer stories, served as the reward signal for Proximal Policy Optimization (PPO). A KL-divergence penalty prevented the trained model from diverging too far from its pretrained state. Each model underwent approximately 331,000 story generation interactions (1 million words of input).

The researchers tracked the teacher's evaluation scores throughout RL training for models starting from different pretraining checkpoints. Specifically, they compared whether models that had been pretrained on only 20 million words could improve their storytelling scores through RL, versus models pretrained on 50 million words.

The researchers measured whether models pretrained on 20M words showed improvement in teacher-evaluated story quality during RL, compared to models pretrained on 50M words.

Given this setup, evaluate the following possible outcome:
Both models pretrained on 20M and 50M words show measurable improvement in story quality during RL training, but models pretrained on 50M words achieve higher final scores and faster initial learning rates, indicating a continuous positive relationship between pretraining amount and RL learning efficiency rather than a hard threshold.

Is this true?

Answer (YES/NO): NO